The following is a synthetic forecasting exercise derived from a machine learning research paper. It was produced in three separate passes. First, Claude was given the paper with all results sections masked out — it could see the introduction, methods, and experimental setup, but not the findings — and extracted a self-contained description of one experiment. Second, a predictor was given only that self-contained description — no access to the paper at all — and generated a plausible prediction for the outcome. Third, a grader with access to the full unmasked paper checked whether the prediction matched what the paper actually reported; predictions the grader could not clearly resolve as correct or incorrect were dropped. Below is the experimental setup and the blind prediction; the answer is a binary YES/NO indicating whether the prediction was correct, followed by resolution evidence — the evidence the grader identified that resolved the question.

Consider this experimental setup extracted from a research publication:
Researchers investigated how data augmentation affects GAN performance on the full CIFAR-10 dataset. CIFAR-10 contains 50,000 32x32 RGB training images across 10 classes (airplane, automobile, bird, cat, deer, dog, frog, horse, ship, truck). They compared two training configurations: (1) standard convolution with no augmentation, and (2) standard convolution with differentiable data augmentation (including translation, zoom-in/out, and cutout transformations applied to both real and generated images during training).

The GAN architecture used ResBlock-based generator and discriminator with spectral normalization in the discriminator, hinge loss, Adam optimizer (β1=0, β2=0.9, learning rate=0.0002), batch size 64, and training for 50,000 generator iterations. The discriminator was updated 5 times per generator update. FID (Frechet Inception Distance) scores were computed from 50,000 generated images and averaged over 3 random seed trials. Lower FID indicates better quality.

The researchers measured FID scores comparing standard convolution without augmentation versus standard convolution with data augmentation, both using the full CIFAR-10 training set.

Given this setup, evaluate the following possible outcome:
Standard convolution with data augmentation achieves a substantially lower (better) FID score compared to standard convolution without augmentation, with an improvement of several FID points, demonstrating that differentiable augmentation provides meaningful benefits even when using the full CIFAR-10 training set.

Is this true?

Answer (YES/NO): NO